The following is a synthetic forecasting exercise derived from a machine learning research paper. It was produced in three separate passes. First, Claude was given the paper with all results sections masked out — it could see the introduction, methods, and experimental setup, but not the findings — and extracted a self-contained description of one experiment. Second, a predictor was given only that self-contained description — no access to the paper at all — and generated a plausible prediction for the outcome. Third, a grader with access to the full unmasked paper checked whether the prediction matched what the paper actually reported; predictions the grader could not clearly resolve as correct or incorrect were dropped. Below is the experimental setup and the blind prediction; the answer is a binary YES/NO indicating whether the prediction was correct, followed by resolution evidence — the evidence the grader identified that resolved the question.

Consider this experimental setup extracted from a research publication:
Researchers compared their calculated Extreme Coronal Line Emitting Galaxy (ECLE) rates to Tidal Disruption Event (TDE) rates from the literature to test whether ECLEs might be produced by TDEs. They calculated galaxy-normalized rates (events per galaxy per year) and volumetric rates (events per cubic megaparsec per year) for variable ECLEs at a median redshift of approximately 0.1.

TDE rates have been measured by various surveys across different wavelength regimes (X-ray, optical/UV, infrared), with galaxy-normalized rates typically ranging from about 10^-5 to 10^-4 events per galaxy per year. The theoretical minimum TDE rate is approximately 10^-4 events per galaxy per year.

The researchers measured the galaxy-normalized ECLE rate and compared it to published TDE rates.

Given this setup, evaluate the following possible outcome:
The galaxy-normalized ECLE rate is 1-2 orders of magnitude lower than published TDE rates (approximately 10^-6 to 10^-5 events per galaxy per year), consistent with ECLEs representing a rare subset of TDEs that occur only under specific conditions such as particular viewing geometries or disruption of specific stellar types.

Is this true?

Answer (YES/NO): YES